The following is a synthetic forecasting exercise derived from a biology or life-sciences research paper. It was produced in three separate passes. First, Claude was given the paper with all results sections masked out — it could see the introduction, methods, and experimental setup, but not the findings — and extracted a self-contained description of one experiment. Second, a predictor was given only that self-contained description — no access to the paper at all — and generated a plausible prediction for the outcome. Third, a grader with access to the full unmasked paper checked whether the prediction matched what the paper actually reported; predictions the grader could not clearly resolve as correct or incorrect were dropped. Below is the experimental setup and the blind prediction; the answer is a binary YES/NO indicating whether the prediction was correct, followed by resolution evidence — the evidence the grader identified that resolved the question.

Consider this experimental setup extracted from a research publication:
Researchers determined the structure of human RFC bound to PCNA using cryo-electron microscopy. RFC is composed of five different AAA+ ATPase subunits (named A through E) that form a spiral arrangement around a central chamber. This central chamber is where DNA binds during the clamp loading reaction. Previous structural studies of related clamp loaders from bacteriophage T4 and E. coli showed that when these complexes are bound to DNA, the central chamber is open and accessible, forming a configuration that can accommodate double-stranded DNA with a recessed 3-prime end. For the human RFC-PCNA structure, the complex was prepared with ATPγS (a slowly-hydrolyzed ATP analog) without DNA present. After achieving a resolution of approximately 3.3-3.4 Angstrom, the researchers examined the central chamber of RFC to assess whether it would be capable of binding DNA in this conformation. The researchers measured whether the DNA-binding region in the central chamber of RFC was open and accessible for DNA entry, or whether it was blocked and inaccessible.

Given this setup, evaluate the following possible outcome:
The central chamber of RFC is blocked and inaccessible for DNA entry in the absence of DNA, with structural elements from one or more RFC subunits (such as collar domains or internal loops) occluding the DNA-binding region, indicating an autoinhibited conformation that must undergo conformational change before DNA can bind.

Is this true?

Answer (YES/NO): YES